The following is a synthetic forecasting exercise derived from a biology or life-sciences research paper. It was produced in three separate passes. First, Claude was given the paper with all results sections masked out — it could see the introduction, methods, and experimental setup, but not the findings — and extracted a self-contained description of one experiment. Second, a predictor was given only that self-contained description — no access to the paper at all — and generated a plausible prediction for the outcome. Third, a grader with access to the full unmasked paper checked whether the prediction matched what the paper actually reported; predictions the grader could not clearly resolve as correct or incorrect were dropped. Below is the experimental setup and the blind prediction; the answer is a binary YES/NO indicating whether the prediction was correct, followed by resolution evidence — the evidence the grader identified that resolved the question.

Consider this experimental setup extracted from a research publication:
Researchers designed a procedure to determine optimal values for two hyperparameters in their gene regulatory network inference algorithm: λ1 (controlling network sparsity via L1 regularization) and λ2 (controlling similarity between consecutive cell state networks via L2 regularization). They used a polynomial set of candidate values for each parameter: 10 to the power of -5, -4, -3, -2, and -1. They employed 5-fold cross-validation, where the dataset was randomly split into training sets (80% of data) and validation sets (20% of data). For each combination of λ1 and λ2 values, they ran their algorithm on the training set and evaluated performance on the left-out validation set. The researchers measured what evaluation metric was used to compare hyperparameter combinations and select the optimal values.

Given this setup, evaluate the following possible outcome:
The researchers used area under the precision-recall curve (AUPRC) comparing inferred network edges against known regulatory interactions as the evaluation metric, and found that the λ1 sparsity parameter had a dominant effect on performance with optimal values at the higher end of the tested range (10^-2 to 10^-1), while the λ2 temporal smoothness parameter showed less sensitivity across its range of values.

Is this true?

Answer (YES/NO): NO